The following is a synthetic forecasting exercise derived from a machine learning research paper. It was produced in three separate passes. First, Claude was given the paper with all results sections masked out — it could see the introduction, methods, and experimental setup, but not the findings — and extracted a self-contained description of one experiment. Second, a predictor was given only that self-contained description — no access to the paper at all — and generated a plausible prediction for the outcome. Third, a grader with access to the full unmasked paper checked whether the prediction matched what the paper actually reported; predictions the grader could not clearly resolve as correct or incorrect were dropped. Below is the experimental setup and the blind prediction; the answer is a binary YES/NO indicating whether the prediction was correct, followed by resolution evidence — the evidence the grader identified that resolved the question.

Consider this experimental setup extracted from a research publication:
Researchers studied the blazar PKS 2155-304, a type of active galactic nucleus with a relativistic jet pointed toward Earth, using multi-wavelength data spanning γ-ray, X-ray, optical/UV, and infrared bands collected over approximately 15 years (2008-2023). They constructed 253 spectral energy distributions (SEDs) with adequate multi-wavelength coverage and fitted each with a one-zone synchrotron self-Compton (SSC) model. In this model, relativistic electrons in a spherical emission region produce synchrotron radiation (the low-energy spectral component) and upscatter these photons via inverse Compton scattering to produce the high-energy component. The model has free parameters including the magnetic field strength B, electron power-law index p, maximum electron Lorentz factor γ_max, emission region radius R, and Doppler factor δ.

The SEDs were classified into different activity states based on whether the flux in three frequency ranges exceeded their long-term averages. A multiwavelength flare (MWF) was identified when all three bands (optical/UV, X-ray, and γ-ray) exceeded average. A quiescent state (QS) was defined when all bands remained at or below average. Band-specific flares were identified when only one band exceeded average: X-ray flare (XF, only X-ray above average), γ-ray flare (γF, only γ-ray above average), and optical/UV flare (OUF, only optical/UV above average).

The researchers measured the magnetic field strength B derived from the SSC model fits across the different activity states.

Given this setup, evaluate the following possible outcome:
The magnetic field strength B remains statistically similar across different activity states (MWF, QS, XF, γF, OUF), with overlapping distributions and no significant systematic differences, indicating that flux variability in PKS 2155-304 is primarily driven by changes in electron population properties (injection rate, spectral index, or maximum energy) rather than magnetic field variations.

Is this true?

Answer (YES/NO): NO